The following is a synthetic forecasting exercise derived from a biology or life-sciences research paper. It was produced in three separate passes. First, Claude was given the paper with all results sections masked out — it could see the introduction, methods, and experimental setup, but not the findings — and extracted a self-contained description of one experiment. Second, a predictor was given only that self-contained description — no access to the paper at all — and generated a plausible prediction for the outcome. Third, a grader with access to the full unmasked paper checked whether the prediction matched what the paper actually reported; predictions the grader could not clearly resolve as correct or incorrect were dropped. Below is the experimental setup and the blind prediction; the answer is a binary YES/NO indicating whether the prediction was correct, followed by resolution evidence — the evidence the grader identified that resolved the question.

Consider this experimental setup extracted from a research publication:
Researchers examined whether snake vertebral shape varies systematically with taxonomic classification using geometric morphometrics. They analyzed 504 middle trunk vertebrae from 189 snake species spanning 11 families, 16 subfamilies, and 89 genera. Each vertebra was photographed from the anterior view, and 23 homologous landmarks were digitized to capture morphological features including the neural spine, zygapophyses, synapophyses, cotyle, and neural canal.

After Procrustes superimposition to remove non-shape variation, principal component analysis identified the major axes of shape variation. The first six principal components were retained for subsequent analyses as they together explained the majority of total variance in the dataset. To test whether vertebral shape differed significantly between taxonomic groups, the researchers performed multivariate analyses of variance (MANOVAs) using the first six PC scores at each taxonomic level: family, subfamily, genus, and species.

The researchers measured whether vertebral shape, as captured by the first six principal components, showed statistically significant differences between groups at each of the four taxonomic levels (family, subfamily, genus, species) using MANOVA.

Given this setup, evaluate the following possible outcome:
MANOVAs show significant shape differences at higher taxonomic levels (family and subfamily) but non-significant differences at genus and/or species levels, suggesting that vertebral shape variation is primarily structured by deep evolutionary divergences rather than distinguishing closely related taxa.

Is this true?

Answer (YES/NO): NO